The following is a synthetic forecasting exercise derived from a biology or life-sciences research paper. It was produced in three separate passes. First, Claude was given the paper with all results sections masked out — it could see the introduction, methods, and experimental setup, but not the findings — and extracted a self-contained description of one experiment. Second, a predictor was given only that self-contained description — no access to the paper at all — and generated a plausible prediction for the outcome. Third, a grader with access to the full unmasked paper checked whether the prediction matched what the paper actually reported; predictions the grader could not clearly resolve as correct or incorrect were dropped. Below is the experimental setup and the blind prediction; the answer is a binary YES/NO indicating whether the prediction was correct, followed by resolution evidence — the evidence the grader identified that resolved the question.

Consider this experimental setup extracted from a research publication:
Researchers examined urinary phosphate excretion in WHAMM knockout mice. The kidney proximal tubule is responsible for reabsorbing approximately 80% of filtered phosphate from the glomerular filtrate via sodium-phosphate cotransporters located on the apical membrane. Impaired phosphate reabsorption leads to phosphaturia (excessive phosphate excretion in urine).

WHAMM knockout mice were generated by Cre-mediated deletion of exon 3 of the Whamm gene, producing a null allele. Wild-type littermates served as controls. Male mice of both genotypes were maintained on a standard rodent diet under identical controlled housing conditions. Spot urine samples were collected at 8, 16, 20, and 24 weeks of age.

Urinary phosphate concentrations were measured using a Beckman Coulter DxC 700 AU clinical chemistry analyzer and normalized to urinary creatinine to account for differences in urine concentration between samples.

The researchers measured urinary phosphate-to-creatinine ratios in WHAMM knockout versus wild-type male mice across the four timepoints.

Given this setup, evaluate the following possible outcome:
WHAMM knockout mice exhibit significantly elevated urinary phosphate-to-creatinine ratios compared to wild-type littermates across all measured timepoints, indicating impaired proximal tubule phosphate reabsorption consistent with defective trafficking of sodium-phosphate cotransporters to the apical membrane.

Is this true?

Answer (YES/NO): NO